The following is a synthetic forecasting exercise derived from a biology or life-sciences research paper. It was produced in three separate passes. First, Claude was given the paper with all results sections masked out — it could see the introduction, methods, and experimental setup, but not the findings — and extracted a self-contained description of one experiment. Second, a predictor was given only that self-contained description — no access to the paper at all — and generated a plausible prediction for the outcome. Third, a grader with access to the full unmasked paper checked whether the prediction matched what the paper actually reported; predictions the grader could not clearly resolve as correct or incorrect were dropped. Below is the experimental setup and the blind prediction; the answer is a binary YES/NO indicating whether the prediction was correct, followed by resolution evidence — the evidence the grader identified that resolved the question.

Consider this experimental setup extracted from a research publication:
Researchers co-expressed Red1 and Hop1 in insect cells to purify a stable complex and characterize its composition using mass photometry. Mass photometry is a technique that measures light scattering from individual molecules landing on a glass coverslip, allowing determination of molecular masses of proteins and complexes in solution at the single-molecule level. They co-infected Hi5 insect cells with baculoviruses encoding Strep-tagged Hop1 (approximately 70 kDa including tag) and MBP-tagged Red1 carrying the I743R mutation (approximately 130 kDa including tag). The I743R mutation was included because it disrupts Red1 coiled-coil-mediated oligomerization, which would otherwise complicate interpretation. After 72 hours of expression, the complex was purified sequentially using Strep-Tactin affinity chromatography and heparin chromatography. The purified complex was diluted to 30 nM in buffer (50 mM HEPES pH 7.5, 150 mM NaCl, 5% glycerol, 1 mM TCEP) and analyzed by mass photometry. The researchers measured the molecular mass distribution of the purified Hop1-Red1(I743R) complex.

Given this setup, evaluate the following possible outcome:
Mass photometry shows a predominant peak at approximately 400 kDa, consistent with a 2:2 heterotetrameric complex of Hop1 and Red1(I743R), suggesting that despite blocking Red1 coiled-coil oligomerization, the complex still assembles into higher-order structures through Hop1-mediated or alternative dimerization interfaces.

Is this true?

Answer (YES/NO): NO